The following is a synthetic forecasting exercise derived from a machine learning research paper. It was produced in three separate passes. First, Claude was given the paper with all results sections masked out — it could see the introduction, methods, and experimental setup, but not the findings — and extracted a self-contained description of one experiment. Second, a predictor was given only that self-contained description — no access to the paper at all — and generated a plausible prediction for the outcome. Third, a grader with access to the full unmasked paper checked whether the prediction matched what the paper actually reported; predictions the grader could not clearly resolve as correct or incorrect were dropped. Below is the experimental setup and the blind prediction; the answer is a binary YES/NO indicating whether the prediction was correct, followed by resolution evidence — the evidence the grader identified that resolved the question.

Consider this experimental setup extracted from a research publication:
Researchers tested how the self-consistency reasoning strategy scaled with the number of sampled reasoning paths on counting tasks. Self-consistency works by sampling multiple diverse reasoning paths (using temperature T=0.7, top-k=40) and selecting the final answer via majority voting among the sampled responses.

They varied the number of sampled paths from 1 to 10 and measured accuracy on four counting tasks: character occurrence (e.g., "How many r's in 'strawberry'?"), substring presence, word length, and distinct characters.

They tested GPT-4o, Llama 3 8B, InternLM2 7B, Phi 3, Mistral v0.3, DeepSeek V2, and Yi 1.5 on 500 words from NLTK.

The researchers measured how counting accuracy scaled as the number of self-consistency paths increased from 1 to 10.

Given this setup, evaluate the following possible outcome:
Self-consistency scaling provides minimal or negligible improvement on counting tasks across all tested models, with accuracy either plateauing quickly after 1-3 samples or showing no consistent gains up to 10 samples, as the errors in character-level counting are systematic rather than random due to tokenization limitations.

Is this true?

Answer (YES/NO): NO